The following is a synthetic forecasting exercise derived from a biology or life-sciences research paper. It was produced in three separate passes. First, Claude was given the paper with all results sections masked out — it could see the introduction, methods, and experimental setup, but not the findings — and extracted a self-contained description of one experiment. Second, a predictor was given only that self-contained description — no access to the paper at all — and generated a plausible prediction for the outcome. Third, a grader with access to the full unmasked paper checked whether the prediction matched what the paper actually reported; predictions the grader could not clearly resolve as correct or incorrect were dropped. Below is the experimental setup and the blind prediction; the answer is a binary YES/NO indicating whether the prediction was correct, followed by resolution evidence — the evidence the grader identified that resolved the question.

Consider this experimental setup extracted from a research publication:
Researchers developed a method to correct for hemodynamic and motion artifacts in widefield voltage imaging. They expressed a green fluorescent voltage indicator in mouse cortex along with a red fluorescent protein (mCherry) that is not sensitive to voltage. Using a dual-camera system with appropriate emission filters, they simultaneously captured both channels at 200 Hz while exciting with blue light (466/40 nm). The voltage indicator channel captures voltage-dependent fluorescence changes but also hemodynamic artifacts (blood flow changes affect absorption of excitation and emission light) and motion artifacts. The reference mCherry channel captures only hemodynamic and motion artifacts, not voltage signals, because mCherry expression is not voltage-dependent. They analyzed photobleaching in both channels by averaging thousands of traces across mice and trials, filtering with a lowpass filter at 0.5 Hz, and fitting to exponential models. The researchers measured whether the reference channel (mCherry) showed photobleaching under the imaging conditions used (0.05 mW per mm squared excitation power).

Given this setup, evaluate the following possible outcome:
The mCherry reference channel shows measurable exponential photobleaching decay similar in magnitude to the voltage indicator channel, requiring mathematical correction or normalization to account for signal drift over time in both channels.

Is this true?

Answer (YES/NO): NO